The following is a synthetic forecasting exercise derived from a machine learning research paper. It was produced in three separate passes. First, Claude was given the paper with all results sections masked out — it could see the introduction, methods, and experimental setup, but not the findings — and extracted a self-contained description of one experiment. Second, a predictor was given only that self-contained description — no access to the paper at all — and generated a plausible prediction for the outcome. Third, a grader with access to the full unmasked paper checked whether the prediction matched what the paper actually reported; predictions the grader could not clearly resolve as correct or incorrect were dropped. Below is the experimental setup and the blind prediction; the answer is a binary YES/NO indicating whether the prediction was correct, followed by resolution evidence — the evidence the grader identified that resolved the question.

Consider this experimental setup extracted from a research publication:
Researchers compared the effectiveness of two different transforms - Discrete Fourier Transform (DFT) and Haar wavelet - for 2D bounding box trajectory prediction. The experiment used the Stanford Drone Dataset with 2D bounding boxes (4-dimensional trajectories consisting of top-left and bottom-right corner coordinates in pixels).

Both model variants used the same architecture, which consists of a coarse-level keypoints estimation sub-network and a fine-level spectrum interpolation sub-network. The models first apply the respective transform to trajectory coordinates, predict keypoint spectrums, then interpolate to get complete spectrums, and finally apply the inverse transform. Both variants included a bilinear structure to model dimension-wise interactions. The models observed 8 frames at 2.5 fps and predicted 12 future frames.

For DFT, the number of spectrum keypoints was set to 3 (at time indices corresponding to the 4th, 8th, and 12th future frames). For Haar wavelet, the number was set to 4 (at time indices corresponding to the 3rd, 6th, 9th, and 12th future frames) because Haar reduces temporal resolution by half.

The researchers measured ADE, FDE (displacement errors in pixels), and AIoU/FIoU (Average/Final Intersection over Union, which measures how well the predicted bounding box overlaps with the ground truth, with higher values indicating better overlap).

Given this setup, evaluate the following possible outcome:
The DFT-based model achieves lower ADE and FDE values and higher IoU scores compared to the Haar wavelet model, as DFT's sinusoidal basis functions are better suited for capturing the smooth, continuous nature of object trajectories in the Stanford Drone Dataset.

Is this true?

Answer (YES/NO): NO